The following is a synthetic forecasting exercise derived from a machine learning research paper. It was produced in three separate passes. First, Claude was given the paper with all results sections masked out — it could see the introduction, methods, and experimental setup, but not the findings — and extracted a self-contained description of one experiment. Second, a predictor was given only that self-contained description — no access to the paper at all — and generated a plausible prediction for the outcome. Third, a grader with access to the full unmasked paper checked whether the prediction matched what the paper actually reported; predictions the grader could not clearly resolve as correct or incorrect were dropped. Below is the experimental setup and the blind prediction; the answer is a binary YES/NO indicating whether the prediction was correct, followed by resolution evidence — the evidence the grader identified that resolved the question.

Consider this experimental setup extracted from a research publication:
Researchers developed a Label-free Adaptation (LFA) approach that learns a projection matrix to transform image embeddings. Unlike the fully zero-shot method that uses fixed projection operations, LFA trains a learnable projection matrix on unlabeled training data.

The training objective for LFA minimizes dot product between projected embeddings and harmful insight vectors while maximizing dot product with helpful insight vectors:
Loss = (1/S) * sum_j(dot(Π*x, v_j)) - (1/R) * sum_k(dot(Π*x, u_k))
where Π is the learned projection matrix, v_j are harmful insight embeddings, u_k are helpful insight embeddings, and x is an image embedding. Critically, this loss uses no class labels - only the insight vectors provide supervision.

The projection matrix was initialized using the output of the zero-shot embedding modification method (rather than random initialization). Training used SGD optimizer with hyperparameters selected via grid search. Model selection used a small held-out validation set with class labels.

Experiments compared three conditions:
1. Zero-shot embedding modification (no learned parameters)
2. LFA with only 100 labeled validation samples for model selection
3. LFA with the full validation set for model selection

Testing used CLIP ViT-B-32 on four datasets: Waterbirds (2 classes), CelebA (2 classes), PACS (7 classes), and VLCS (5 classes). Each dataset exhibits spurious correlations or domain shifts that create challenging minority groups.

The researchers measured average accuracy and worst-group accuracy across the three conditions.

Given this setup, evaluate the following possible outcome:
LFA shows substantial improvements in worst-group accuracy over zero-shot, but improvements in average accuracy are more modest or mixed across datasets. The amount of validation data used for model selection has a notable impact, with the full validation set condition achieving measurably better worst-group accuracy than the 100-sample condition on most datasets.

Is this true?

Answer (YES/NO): NO